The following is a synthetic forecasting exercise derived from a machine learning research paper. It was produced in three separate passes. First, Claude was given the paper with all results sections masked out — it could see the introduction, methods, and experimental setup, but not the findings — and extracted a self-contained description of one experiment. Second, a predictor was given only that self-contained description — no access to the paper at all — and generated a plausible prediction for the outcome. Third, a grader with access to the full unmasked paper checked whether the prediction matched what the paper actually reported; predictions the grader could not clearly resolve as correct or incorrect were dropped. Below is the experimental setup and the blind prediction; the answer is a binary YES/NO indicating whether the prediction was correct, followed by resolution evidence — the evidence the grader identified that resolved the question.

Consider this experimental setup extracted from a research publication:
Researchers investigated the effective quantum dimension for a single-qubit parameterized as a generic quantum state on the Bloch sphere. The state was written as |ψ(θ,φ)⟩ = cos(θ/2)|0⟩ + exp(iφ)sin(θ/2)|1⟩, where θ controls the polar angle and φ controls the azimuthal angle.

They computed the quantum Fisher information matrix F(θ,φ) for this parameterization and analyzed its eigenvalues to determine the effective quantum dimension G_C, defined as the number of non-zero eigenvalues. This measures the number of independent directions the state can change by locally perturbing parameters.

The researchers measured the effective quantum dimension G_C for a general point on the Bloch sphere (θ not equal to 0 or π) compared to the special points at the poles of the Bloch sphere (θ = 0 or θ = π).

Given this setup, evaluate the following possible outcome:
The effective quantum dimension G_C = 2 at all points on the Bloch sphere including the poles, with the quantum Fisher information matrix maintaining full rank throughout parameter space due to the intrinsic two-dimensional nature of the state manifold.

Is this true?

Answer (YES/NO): NO